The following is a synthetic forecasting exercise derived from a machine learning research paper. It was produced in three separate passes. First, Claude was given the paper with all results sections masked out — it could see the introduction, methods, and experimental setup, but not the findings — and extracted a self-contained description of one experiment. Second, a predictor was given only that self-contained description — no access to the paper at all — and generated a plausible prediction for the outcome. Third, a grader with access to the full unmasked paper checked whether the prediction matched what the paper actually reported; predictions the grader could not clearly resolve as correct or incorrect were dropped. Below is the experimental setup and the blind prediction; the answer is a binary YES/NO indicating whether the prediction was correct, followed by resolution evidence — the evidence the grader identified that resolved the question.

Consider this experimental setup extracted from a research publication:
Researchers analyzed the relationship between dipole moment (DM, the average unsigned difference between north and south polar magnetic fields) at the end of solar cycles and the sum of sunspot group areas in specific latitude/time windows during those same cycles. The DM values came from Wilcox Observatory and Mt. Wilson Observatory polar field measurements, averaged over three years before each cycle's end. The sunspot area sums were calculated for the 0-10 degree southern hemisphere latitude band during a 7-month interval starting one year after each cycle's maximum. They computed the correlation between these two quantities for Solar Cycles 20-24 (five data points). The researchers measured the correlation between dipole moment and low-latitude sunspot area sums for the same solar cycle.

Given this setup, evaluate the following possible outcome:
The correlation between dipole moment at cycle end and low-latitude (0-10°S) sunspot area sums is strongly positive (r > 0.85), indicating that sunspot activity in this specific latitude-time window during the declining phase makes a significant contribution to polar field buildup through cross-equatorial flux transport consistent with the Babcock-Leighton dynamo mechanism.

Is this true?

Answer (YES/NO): NO